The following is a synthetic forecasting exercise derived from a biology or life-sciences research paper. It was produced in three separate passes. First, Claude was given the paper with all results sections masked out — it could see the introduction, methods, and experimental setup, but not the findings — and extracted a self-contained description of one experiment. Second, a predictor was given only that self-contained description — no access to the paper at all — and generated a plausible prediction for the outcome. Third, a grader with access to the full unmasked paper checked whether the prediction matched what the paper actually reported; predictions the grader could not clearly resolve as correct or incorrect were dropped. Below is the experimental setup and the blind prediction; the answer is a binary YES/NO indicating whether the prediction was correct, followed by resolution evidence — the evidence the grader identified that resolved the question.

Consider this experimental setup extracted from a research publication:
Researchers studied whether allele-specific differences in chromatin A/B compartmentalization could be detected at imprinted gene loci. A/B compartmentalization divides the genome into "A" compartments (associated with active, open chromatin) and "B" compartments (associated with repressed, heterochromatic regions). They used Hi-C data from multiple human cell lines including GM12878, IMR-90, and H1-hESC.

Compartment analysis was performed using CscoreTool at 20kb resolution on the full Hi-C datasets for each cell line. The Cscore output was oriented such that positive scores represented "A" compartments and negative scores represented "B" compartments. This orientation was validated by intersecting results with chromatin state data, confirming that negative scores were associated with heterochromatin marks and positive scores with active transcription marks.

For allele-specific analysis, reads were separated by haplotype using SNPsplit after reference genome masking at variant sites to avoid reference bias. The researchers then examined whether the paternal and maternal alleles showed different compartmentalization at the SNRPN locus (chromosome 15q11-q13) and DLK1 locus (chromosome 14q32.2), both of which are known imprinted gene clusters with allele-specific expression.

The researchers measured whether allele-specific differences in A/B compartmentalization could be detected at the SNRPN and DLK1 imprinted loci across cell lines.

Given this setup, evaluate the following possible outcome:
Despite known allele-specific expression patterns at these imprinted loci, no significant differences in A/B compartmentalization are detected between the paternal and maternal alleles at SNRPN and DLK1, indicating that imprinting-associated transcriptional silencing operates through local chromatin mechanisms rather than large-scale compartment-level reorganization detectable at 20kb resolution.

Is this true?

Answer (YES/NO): NO